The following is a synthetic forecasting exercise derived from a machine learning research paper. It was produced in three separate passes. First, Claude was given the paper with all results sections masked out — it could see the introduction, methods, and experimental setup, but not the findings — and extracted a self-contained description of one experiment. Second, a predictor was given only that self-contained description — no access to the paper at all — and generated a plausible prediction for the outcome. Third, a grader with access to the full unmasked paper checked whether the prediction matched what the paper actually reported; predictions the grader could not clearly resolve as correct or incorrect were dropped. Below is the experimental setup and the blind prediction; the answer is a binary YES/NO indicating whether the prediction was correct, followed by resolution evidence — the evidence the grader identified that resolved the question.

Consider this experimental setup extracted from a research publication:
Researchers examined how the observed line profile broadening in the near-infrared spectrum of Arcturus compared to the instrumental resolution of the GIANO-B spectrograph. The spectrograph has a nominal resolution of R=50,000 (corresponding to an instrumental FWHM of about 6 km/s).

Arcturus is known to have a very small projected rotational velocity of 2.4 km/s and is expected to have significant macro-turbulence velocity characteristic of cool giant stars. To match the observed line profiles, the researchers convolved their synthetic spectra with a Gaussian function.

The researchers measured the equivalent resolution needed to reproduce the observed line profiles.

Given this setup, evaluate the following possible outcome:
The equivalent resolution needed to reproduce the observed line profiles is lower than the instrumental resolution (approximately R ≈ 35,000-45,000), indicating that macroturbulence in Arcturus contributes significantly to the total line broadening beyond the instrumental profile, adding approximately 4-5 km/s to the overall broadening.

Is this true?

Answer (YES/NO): NO